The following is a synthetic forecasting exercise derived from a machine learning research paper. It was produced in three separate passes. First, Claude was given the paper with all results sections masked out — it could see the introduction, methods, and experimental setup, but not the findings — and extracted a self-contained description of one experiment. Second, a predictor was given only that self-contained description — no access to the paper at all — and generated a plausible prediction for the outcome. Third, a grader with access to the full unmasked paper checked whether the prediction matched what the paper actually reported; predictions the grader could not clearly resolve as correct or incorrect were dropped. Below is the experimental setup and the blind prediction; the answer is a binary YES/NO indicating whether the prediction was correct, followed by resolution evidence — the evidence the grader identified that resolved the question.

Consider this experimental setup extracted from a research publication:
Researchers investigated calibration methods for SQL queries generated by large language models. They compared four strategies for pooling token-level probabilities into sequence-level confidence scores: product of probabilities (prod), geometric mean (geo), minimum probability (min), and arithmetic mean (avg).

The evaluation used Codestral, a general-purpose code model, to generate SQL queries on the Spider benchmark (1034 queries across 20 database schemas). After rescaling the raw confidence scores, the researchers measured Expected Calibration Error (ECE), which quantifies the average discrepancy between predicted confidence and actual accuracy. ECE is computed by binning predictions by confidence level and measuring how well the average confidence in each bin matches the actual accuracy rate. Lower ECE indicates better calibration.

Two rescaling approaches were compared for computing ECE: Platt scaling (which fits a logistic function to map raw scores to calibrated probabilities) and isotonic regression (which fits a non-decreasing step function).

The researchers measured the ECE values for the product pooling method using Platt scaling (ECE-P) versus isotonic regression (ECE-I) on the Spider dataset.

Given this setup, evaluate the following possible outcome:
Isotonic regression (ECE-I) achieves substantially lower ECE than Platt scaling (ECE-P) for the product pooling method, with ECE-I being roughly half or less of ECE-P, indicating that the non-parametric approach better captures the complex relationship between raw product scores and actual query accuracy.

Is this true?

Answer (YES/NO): NO